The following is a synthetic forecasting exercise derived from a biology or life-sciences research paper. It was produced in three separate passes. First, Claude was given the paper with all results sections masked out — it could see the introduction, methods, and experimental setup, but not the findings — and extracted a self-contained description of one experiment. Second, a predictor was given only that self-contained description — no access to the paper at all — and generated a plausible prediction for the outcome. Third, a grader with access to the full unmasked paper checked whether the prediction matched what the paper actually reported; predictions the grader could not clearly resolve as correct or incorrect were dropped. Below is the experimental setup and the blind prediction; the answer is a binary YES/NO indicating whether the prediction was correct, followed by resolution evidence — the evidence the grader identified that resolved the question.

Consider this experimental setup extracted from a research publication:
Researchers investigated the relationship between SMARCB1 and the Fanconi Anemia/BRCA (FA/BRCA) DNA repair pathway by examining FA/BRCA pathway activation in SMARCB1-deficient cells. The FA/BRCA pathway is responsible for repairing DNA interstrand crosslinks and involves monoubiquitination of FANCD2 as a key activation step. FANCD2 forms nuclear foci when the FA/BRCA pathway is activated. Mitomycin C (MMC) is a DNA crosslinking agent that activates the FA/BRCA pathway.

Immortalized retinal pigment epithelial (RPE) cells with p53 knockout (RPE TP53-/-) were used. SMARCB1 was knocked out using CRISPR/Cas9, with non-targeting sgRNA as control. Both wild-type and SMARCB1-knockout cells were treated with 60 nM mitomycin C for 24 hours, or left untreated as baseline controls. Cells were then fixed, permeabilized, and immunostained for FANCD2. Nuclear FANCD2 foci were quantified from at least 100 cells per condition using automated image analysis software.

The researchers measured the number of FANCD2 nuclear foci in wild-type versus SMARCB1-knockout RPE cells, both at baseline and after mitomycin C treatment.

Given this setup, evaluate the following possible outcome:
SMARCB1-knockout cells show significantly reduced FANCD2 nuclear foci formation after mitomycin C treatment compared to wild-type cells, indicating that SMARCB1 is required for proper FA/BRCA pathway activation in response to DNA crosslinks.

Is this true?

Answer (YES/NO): NO